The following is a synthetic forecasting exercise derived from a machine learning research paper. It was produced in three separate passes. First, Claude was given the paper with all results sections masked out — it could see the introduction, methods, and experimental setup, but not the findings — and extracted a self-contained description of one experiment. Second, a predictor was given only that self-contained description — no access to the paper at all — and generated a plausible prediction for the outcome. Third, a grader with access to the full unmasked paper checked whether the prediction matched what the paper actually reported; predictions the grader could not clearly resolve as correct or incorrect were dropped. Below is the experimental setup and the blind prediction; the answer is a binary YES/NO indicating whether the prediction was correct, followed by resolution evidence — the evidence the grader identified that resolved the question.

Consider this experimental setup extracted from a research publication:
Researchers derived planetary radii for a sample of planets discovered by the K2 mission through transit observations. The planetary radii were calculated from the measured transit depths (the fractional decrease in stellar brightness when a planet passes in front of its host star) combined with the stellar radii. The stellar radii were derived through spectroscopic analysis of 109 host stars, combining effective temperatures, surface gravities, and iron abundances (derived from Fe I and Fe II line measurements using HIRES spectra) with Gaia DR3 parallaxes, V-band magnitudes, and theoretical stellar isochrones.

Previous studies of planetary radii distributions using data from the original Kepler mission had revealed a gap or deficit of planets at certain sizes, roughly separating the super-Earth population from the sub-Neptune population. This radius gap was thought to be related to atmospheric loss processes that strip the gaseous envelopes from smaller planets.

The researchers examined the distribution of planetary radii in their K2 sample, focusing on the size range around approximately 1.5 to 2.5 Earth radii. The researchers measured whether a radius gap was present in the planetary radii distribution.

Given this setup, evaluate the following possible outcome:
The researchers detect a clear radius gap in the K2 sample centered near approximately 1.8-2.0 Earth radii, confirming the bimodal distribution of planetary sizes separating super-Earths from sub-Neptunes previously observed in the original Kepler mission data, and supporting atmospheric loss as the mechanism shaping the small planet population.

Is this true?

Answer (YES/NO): NO